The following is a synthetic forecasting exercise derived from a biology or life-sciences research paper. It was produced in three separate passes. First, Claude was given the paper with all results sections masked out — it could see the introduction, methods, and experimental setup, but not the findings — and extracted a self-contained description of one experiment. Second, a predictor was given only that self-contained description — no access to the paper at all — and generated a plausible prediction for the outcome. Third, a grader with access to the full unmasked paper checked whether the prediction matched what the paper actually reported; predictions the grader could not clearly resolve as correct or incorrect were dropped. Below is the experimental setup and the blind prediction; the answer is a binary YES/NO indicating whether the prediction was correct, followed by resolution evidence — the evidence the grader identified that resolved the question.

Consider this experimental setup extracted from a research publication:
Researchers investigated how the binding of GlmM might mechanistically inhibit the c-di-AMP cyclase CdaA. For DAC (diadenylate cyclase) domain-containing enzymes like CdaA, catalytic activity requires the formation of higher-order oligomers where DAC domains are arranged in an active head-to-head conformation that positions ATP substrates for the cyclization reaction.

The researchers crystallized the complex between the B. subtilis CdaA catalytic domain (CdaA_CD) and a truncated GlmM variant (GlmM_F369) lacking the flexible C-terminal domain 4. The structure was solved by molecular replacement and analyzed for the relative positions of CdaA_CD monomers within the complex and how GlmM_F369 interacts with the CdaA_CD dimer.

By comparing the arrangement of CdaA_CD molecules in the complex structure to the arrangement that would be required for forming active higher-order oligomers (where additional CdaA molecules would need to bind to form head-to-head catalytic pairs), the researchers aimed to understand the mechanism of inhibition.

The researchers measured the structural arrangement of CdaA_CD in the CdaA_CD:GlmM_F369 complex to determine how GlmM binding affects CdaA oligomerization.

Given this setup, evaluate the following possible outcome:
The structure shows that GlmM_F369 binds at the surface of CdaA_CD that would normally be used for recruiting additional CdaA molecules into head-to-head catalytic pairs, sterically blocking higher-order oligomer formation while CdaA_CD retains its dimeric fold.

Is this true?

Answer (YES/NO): YES